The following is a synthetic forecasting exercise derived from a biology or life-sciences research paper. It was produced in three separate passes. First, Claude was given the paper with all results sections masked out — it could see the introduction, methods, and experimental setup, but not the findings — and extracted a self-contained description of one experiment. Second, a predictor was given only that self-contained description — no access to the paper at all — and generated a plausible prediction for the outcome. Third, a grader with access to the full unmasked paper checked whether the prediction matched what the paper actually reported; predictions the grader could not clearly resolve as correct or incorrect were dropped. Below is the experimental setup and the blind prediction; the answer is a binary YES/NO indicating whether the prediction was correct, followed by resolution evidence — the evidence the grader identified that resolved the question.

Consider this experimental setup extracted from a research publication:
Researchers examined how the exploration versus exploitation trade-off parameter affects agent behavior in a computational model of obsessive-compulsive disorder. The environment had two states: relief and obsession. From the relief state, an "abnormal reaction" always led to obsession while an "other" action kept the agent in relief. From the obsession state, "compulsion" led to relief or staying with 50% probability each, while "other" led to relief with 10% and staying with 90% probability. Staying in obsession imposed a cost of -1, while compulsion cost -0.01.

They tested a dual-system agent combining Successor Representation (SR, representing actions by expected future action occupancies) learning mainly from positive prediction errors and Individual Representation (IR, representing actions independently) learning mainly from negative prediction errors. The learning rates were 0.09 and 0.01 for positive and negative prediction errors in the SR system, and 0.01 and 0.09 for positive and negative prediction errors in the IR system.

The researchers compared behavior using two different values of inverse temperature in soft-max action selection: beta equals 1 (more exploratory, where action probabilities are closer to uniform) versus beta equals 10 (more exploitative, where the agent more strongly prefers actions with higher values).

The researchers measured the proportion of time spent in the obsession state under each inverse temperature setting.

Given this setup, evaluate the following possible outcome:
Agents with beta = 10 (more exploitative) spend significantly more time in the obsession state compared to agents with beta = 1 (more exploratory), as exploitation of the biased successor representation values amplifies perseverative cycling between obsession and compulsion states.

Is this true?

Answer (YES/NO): NO